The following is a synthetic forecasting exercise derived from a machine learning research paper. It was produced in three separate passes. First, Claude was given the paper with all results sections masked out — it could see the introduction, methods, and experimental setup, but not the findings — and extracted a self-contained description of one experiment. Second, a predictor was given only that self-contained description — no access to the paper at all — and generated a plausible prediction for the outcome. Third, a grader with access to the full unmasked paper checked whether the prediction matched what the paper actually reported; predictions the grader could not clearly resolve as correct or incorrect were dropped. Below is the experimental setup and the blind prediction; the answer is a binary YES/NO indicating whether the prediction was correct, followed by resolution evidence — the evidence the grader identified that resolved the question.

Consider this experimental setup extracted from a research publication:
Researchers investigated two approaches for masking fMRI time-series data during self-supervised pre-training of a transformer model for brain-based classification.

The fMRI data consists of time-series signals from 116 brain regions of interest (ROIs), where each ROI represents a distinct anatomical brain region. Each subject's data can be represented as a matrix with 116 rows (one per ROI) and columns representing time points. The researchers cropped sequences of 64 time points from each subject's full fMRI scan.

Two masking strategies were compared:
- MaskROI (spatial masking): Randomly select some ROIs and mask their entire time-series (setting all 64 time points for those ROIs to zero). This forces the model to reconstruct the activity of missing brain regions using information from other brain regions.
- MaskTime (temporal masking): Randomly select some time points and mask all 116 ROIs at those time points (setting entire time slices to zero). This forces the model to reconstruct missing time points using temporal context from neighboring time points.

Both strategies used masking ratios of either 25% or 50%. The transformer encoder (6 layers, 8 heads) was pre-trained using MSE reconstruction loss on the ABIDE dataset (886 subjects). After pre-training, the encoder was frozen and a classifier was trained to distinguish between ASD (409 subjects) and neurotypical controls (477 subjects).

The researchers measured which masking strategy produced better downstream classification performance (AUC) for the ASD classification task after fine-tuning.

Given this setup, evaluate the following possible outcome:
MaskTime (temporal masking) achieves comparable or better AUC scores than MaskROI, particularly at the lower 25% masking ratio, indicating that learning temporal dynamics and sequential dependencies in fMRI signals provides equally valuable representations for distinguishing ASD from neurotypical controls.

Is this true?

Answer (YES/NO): NO